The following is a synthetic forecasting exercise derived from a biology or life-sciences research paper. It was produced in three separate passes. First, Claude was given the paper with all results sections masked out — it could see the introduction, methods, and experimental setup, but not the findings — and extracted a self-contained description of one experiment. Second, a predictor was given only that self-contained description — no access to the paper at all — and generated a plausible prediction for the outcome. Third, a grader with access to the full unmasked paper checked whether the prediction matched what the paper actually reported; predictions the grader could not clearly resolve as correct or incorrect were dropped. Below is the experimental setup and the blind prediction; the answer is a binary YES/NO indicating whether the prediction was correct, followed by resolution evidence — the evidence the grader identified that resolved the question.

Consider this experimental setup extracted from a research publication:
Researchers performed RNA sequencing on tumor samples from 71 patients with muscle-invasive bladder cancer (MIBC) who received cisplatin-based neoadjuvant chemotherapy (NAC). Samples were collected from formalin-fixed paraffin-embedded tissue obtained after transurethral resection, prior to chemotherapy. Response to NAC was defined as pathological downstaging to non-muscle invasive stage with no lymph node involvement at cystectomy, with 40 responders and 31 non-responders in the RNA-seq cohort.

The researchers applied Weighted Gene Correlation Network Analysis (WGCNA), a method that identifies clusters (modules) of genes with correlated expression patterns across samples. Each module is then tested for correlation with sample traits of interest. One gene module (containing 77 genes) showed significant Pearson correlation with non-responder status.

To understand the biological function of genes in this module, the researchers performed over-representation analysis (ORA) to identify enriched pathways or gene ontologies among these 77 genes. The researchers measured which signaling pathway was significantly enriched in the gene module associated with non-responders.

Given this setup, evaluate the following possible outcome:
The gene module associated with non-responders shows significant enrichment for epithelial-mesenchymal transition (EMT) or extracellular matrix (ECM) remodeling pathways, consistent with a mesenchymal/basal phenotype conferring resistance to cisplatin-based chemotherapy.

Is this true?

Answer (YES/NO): NO